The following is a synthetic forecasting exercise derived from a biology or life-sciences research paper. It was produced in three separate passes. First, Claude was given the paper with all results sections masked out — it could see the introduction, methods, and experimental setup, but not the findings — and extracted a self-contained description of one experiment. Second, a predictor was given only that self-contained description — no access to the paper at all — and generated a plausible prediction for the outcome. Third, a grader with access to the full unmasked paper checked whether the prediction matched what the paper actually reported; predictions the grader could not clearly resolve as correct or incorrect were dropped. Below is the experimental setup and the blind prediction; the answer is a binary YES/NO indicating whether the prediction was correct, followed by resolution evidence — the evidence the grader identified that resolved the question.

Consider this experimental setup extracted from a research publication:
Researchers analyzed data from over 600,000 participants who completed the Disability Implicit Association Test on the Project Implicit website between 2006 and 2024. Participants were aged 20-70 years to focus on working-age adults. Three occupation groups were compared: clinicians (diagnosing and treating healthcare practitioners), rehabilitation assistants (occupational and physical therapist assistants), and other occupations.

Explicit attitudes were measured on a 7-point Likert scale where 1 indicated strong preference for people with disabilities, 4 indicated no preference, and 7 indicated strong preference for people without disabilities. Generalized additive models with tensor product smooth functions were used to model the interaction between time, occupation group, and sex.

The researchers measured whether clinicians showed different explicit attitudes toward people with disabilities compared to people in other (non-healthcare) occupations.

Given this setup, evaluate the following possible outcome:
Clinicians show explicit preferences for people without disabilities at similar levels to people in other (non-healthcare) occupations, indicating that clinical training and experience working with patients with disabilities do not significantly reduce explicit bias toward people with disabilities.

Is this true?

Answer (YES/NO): NO